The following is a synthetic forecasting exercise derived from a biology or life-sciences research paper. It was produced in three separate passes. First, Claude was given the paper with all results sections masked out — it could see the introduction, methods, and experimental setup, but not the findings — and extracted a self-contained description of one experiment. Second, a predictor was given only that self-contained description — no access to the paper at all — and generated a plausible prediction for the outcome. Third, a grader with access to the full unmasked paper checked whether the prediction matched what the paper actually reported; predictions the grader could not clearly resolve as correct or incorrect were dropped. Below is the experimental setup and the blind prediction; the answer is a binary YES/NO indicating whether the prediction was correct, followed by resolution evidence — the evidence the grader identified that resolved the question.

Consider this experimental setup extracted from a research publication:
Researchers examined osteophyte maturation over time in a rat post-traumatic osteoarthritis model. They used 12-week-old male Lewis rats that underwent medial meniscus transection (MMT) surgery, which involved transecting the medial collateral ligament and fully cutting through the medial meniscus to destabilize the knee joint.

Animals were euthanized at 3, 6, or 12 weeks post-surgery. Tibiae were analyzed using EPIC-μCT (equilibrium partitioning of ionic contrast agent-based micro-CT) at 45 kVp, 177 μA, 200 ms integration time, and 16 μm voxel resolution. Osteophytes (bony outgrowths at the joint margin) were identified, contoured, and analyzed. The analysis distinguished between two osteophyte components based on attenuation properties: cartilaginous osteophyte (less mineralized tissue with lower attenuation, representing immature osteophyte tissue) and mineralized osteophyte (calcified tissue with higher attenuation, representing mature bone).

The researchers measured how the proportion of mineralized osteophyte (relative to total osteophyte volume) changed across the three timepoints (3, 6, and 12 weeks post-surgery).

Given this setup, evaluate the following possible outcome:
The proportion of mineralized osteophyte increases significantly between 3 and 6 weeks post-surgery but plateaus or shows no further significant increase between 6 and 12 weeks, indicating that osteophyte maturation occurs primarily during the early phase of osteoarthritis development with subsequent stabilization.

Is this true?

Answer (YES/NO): NO